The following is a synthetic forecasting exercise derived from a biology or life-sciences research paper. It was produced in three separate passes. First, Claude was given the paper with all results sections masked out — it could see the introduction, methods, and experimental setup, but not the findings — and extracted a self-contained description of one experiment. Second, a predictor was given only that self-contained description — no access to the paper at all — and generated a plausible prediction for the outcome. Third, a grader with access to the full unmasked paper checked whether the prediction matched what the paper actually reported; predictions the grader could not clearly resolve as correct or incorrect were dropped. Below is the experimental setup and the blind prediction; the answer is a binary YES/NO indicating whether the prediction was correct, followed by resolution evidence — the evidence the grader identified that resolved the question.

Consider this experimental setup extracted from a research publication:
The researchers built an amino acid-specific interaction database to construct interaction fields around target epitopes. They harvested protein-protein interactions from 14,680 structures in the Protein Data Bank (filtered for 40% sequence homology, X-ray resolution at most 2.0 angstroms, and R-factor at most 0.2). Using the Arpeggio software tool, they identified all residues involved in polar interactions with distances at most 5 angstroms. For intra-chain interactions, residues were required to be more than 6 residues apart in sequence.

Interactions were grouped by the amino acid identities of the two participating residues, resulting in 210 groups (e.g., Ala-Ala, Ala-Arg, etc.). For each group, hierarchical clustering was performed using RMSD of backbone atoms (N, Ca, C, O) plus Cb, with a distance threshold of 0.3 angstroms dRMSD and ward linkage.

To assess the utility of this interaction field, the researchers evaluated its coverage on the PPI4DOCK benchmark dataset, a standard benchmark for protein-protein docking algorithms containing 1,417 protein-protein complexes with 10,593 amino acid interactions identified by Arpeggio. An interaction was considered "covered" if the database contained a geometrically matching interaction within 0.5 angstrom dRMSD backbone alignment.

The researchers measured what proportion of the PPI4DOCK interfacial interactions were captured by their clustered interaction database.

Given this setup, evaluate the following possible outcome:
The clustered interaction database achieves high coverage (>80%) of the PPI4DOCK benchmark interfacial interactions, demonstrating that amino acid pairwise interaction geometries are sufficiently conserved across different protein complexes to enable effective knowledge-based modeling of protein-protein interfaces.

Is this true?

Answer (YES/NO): NO